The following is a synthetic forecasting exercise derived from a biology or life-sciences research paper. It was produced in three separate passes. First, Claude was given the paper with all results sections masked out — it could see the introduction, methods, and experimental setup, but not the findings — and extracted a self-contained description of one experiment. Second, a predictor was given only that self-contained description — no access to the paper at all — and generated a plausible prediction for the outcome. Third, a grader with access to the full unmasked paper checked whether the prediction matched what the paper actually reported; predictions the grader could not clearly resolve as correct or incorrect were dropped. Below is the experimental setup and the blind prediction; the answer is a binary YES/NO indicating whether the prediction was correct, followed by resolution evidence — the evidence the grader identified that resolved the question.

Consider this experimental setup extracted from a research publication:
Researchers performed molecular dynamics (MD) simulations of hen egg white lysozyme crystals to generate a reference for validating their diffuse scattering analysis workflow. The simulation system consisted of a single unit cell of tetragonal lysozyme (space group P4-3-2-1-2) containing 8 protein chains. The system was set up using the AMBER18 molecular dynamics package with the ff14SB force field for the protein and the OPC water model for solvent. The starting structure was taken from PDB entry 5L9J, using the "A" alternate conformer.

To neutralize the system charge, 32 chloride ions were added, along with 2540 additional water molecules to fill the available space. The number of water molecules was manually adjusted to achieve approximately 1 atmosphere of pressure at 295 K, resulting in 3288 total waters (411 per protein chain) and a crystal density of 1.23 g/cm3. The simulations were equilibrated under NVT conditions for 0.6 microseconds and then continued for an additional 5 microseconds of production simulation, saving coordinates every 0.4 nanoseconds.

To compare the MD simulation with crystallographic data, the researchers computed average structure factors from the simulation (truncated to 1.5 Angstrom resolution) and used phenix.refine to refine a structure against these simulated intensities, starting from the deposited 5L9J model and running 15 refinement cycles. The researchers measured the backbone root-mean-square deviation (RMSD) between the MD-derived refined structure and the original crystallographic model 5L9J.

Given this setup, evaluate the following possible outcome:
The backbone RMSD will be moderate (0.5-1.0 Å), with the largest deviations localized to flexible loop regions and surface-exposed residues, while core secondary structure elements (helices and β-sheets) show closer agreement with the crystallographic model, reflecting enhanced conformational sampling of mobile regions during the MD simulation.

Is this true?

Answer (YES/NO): NO